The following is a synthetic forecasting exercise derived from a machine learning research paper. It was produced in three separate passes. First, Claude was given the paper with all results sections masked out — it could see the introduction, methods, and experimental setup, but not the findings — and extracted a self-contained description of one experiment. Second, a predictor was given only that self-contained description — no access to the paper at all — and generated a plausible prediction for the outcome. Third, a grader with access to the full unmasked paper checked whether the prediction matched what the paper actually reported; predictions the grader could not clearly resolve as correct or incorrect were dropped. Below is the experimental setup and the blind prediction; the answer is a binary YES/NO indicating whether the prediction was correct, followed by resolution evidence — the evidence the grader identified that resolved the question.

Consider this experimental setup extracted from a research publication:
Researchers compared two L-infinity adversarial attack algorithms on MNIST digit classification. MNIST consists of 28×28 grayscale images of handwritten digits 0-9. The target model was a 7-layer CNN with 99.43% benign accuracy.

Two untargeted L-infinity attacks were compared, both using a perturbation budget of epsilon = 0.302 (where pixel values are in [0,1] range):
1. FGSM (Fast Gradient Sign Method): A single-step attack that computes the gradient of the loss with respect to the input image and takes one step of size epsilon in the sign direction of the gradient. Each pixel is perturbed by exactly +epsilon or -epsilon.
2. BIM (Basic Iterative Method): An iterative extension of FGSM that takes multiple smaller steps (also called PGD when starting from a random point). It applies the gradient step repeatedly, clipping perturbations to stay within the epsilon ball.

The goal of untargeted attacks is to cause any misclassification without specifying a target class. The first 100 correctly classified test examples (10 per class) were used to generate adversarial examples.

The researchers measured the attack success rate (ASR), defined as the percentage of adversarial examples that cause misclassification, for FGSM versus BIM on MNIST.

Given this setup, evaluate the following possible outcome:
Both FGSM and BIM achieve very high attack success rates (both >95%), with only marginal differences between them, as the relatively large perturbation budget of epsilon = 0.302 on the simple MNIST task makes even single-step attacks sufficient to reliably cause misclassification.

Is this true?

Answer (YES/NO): NO